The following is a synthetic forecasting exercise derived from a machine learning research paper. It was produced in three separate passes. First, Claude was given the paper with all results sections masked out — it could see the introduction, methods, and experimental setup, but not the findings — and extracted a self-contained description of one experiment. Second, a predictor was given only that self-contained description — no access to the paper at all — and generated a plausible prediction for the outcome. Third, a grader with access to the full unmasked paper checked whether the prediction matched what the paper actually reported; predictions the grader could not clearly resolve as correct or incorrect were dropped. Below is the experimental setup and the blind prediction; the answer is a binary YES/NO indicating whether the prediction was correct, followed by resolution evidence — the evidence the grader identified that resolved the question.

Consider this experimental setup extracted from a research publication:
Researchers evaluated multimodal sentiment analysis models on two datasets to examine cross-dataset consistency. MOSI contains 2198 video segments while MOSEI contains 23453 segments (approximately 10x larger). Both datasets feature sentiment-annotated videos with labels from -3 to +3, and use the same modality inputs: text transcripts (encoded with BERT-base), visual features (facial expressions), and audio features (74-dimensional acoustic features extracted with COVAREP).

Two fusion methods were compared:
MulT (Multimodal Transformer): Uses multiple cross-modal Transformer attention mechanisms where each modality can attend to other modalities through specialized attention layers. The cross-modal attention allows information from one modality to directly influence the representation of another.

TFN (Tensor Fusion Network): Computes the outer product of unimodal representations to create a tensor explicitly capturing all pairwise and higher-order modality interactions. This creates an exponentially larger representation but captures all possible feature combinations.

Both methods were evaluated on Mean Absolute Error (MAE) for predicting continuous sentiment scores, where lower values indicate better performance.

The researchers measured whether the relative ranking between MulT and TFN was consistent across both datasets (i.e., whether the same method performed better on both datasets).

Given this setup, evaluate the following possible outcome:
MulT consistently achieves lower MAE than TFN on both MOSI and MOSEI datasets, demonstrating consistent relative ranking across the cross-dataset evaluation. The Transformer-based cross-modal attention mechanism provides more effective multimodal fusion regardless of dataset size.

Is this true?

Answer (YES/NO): YES